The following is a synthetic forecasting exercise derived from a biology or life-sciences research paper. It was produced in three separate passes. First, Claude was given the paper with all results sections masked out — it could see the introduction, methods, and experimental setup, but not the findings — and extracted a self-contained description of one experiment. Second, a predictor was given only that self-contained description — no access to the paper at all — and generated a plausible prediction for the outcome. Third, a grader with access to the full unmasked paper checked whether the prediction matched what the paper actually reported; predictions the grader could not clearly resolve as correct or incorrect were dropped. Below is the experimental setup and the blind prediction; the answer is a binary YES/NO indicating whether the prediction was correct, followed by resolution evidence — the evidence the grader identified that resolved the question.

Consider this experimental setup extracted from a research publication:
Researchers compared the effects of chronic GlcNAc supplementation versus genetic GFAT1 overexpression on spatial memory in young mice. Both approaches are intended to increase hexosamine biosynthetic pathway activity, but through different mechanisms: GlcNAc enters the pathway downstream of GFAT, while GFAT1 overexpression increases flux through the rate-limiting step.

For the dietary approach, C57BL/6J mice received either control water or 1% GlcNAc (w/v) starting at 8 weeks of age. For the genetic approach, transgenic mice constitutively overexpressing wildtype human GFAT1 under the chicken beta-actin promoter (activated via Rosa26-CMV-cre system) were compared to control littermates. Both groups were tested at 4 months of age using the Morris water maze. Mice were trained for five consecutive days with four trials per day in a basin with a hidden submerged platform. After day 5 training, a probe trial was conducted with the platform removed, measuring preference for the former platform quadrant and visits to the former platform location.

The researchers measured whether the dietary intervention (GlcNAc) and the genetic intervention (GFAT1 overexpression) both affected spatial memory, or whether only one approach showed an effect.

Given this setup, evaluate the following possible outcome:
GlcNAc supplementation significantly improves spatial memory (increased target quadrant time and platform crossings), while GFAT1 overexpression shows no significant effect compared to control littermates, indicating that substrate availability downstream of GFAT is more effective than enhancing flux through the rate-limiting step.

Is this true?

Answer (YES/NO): NO